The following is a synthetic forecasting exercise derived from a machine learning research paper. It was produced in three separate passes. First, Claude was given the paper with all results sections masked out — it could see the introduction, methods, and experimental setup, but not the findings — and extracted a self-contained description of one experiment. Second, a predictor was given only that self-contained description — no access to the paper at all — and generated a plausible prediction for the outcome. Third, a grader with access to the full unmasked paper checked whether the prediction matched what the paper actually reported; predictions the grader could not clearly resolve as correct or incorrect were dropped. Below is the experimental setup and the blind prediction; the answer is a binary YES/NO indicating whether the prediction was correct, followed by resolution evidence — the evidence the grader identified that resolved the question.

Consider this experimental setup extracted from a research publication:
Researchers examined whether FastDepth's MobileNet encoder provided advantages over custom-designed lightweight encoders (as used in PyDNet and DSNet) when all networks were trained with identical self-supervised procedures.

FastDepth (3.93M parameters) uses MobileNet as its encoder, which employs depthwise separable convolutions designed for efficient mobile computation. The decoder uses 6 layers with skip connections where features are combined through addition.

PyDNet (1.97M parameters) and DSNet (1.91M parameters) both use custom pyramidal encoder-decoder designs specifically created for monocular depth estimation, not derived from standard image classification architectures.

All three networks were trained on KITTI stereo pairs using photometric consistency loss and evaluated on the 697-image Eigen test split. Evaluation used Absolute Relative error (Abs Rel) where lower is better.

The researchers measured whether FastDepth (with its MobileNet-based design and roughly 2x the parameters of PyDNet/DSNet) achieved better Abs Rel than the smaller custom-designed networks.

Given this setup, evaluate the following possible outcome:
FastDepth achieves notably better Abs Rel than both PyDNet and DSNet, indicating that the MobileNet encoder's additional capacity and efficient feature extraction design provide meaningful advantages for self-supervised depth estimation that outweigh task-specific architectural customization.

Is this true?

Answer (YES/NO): NO